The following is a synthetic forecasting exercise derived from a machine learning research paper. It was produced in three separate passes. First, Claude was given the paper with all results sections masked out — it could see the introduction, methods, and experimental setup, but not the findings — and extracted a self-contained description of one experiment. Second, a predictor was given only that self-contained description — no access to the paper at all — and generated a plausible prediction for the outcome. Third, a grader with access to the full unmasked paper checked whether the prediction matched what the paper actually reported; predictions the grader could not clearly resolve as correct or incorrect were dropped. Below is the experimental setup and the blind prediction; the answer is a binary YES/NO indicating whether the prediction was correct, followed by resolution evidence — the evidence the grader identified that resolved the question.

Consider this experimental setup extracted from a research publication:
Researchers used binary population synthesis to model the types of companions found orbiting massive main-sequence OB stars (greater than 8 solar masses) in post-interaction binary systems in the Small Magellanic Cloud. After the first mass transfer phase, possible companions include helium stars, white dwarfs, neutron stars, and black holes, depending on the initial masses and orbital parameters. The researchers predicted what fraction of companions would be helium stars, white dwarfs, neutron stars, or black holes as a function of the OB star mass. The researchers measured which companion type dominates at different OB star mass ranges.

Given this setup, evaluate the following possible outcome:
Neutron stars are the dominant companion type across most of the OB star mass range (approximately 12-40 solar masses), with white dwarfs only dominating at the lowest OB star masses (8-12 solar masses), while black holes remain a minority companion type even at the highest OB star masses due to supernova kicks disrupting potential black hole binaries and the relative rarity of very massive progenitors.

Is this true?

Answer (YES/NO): NO